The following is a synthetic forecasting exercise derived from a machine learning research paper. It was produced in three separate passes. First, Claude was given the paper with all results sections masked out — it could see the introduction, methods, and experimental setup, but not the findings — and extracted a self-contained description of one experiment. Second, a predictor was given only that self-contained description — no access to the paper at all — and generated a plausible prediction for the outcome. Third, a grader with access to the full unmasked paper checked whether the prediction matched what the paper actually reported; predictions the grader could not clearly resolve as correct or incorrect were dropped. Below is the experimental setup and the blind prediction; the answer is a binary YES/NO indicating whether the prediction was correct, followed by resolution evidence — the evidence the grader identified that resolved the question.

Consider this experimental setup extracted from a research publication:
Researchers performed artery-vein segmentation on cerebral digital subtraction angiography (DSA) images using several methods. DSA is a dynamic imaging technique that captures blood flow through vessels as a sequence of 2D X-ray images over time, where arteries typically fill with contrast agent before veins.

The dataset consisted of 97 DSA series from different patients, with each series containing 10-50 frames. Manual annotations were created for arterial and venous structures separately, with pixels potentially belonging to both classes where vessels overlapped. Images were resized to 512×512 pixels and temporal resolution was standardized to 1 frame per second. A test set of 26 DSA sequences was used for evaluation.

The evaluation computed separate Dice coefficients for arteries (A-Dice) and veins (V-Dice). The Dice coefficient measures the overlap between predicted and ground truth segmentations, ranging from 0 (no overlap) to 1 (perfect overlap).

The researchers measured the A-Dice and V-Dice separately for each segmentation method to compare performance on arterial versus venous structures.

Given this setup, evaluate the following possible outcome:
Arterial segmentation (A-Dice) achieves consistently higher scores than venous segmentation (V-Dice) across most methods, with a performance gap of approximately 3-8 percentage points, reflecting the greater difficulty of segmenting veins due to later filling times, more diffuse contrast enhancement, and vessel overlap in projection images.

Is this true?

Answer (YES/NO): NO